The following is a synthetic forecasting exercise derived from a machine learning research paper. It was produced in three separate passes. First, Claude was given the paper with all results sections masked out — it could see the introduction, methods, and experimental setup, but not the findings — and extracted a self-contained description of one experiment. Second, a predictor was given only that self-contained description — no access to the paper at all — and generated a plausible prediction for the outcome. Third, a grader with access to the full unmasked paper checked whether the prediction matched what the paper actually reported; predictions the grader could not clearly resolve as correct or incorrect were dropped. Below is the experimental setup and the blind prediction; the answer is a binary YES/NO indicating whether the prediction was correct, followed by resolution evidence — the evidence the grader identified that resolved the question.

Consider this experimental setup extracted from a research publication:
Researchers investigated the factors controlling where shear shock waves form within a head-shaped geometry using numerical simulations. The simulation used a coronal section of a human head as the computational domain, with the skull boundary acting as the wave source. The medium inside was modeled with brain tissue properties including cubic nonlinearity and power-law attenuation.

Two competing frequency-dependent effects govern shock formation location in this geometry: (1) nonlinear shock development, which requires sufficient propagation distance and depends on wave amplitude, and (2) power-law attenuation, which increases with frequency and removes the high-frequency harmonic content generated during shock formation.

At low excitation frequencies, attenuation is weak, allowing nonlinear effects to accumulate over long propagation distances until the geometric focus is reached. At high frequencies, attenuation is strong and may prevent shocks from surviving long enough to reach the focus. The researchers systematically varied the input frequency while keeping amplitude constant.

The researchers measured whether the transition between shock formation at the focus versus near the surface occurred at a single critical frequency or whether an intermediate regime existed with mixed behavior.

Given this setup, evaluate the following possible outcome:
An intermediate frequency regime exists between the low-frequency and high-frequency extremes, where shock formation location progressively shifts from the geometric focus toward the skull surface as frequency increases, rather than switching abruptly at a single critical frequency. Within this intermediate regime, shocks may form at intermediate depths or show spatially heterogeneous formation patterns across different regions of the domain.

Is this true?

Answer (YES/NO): YES